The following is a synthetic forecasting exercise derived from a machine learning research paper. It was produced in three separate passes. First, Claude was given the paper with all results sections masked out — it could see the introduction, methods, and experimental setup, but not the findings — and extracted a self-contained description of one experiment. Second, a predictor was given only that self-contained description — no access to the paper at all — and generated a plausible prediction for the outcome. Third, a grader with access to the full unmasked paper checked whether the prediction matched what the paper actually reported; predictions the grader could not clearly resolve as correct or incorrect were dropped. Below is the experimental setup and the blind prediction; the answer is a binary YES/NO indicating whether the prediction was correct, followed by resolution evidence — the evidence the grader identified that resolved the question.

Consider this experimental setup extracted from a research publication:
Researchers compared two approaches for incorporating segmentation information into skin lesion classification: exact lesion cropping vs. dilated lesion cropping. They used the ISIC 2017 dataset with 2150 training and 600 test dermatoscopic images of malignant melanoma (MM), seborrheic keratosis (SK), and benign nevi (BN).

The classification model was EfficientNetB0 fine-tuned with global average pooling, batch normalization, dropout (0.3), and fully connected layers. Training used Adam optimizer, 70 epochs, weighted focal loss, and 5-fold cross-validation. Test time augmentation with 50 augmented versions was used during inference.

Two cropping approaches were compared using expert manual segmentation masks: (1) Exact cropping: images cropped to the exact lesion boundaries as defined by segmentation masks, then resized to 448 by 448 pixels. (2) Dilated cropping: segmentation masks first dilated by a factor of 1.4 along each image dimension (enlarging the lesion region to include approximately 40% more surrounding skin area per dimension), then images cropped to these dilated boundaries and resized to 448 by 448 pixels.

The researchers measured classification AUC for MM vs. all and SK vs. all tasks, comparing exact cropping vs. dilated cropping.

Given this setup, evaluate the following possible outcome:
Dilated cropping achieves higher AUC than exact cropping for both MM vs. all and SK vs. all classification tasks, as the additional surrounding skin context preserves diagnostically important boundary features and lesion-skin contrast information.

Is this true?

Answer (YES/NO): YES